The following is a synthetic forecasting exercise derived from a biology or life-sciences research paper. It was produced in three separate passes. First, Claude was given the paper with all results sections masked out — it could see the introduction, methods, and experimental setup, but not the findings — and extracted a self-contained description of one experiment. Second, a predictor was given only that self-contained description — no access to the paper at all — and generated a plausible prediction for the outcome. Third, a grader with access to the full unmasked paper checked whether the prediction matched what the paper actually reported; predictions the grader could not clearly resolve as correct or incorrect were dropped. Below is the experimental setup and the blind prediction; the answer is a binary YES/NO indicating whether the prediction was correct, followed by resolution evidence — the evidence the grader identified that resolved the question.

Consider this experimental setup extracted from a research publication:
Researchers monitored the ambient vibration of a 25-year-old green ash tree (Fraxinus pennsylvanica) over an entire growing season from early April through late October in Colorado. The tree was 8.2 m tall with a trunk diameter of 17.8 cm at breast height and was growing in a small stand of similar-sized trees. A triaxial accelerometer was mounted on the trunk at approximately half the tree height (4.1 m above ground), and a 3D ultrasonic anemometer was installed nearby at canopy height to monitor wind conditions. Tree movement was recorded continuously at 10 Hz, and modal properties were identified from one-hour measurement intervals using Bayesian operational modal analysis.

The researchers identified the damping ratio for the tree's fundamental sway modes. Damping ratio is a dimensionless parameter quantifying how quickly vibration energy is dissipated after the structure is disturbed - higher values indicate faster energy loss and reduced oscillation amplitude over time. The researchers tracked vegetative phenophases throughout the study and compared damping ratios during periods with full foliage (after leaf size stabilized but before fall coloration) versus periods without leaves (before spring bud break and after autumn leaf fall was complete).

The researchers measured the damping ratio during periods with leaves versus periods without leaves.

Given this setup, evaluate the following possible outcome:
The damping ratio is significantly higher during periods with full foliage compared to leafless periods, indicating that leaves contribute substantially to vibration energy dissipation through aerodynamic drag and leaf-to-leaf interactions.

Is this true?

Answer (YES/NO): YES